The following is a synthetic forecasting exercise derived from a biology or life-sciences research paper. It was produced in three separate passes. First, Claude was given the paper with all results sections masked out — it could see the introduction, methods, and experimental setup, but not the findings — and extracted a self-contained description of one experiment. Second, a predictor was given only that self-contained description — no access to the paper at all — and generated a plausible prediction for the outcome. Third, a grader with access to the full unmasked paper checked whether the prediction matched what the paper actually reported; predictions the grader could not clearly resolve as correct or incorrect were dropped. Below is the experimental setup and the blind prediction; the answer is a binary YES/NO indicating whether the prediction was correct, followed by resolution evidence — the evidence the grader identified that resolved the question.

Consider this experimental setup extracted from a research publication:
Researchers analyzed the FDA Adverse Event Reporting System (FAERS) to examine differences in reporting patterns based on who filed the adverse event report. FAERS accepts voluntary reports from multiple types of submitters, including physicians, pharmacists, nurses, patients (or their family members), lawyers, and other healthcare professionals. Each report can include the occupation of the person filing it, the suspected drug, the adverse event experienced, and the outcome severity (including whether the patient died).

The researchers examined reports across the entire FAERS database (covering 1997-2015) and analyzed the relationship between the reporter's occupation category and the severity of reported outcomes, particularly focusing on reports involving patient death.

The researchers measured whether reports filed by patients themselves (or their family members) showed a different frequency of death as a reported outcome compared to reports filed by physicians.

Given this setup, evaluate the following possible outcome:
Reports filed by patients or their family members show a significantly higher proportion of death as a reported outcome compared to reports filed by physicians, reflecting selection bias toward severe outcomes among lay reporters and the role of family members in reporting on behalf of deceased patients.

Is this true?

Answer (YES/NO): YES